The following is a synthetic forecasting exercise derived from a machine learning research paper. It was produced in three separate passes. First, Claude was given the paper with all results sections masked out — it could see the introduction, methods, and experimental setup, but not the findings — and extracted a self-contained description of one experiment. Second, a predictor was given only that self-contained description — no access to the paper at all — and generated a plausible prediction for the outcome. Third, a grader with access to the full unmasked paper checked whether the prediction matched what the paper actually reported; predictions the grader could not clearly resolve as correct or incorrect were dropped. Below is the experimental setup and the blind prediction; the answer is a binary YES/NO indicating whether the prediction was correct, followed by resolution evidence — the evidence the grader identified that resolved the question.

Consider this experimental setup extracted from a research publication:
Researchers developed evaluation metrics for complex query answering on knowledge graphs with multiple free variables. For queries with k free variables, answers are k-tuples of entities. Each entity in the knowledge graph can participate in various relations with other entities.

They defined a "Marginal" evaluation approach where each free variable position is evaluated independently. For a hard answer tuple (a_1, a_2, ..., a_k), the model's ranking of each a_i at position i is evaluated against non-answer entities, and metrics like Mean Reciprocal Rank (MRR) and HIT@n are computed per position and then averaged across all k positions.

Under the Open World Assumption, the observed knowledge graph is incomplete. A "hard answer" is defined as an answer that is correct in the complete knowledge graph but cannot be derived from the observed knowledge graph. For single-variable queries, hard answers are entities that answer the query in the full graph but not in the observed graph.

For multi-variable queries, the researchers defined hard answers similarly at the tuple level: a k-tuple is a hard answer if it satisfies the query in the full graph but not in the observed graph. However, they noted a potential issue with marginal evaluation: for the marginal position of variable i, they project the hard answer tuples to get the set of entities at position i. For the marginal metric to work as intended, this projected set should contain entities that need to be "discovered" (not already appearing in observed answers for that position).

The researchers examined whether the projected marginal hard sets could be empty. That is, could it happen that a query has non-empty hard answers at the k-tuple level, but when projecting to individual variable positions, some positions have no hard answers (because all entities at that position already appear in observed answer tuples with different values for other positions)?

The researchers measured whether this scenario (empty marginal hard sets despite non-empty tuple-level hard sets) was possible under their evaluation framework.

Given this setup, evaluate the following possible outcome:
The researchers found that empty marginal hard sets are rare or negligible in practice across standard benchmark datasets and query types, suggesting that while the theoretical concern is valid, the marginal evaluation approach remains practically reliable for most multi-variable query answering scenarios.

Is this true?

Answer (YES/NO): NO